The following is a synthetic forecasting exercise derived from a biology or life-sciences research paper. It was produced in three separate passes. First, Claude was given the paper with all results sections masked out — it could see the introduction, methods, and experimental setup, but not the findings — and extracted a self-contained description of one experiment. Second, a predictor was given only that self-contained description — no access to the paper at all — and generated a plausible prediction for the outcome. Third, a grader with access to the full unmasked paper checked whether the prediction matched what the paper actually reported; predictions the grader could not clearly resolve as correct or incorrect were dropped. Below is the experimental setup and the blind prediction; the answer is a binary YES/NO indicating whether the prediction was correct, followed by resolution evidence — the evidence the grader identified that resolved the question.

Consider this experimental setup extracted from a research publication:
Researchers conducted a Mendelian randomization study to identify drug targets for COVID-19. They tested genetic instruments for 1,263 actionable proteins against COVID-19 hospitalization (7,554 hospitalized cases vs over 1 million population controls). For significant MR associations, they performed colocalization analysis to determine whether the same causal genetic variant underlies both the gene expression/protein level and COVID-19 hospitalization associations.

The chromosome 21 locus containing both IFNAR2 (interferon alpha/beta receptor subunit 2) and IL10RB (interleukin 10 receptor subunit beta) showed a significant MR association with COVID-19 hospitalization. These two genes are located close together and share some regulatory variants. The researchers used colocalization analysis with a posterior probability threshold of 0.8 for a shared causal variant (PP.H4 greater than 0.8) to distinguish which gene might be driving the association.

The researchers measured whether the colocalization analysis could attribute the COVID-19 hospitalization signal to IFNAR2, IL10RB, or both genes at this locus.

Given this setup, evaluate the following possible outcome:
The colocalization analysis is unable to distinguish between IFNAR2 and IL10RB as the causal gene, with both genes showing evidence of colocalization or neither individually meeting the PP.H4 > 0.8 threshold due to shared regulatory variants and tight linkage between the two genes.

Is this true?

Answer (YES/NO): YES